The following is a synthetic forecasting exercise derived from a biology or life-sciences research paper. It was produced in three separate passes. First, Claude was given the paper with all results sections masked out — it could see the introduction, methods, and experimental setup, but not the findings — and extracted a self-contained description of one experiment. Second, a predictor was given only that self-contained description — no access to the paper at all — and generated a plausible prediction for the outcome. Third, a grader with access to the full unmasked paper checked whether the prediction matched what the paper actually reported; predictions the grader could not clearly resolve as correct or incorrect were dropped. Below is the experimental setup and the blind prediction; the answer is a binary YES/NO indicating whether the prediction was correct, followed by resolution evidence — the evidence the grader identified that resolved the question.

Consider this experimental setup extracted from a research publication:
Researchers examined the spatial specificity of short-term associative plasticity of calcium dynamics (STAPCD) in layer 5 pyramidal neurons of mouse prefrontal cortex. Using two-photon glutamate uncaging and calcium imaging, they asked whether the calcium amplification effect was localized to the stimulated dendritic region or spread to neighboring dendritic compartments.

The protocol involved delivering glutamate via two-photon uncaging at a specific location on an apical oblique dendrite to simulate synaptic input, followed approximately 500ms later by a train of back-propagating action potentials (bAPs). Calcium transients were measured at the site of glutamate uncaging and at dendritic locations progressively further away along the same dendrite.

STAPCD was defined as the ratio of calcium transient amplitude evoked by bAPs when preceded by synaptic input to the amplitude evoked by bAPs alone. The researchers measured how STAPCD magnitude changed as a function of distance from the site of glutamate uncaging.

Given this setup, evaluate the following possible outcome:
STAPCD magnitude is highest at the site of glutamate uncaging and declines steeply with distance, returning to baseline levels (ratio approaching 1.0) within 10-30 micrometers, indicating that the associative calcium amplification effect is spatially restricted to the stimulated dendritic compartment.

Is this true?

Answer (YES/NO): YES